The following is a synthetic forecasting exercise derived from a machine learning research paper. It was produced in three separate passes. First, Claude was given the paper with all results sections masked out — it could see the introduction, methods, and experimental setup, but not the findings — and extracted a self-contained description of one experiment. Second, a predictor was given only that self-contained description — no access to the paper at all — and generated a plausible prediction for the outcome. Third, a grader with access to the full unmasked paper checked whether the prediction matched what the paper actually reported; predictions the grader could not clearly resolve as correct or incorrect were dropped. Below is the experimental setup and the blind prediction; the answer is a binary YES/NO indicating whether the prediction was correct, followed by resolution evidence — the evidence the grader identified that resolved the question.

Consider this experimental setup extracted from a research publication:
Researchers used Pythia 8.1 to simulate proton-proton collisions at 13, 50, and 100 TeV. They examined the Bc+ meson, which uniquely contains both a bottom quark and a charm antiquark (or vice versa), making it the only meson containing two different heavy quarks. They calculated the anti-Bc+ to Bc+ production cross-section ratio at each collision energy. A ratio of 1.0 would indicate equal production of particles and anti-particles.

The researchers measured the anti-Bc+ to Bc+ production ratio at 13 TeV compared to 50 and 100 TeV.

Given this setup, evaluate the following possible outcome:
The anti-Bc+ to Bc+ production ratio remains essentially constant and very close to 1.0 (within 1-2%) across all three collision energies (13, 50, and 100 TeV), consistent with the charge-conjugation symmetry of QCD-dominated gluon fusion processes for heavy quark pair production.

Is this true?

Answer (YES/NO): NO